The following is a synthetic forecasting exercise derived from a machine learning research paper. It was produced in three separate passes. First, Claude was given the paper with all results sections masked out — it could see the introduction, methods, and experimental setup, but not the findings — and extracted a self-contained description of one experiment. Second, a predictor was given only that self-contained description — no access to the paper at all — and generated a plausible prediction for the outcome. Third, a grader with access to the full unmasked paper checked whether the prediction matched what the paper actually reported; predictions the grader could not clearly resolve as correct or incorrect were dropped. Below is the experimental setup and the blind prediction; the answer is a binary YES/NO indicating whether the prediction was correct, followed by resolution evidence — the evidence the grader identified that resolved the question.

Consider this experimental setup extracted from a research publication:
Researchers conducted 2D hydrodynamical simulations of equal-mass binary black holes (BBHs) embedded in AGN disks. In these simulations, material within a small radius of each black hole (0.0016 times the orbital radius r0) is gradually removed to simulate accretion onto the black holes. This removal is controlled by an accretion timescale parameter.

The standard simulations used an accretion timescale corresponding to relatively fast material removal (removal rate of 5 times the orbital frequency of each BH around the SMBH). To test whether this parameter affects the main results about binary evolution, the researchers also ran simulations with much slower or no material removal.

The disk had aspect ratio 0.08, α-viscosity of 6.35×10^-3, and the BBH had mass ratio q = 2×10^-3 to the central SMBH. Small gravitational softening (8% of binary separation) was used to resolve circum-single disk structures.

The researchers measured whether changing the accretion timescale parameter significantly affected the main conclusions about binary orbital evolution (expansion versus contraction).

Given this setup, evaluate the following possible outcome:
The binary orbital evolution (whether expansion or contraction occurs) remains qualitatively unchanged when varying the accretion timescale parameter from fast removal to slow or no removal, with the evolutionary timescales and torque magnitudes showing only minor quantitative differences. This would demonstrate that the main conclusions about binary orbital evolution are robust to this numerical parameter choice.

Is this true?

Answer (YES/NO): YES